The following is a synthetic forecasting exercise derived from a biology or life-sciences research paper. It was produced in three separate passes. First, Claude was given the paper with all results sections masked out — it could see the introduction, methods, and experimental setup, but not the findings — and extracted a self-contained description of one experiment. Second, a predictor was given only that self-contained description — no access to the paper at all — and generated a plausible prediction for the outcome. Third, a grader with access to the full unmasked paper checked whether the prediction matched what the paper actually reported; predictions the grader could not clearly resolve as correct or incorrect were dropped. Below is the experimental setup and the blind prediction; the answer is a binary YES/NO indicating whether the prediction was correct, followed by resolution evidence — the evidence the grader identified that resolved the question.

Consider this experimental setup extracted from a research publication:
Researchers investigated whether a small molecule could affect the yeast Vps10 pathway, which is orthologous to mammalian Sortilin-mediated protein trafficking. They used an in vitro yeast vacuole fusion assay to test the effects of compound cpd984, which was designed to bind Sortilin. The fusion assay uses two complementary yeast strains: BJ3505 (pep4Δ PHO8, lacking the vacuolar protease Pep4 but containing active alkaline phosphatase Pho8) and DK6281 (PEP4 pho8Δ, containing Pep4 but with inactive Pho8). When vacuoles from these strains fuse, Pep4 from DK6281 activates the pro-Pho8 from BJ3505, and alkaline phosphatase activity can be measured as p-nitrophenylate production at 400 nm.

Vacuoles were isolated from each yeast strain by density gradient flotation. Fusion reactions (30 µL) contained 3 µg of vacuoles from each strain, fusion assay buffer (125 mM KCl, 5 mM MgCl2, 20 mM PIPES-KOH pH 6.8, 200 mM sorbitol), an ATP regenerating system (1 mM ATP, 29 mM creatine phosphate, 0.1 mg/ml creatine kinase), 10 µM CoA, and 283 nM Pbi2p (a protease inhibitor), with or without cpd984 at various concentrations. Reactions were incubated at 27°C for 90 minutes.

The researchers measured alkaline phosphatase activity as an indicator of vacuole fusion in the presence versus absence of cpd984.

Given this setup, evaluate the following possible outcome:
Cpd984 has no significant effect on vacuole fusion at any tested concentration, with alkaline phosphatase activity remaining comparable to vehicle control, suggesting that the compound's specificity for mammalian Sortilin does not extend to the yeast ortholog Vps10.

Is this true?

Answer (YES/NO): NO